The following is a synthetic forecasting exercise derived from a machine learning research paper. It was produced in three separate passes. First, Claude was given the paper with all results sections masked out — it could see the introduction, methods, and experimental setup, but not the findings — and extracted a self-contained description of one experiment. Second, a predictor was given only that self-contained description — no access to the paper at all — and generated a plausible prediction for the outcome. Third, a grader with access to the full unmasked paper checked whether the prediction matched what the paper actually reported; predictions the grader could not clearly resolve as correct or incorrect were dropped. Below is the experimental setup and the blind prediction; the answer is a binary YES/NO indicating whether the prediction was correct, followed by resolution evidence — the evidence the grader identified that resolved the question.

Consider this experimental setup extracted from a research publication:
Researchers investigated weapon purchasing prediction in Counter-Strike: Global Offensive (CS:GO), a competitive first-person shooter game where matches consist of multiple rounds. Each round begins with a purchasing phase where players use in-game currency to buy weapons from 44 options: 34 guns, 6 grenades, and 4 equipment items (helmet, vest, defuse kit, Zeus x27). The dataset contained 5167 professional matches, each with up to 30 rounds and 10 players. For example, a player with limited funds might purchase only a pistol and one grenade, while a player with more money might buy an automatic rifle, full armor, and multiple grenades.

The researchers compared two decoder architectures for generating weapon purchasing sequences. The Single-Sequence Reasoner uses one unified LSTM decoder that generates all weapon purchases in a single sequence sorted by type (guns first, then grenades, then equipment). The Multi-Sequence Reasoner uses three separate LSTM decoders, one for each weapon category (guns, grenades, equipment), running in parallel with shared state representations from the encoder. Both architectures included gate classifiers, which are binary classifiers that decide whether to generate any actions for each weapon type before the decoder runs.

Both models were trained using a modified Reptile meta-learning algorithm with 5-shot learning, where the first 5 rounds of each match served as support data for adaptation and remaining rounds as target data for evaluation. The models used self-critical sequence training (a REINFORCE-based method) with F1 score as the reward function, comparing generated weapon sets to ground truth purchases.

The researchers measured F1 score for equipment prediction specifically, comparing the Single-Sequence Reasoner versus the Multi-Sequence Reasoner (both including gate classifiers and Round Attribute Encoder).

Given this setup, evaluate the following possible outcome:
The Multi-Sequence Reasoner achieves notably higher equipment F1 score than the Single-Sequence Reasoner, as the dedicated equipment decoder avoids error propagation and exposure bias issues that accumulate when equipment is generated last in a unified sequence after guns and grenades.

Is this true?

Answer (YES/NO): NO